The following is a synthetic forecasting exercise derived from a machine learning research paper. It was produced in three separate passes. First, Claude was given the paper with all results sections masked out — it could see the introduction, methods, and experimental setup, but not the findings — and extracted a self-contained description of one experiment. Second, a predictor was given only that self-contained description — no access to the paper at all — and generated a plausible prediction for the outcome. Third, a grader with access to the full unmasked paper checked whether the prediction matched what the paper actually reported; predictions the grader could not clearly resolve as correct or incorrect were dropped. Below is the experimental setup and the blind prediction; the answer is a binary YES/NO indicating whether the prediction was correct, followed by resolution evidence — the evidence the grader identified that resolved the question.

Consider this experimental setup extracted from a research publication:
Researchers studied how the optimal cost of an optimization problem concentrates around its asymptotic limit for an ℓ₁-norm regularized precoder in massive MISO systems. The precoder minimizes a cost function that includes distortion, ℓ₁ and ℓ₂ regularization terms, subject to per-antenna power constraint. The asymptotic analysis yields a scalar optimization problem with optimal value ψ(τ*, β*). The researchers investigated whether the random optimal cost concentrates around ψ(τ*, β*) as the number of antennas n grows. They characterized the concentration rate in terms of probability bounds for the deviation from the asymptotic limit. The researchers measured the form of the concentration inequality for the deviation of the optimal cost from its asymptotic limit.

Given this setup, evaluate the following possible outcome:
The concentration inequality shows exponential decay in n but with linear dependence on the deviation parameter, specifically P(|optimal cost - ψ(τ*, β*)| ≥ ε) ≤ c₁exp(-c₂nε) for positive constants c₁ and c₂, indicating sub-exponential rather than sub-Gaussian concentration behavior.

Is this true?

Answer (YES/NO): NO